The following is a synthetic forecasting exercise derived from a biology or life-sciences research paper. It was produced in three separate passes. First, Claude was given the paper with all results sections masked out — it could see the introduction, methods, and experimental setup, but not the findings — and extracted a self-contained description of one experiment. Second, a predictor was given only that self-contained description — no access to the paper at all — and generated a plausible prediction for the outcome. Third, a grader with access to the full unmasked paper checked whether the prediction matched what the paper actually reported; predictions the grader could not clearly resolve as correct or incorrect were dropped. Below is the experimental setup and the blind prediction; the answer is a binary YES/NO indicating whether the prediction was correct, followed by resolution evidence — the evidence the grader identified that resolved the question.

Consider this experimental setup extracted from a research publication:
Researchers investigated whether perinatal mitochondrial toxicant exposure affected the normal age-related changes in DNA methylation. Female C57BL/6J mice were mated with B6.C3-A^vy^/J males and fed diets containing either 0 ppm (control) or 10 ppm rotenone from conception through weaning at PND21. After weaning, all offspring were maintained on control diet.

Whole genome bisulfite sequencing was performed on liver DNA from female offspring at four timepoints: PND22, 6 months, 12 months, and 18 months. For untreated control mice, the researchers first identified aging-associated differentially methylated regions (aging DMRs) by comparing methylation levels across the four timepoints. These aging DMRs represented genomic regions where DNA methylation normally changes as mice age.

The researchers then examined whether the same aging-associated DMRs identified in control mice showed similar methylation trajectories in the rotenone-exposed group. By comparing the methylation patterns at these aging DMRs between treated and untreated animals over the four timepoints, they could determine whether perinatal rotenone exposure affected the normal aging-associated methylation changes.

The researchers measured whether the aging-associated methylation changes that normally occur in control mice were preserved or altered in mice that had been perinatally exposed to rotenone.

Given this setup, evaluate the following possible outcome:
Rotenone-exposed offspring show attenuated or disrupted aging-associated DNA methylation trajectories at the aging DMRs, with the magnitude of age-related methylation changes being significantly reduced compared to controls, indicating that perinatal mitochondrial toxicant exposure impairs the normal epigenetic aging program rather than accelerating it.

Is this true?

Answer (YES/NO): YES